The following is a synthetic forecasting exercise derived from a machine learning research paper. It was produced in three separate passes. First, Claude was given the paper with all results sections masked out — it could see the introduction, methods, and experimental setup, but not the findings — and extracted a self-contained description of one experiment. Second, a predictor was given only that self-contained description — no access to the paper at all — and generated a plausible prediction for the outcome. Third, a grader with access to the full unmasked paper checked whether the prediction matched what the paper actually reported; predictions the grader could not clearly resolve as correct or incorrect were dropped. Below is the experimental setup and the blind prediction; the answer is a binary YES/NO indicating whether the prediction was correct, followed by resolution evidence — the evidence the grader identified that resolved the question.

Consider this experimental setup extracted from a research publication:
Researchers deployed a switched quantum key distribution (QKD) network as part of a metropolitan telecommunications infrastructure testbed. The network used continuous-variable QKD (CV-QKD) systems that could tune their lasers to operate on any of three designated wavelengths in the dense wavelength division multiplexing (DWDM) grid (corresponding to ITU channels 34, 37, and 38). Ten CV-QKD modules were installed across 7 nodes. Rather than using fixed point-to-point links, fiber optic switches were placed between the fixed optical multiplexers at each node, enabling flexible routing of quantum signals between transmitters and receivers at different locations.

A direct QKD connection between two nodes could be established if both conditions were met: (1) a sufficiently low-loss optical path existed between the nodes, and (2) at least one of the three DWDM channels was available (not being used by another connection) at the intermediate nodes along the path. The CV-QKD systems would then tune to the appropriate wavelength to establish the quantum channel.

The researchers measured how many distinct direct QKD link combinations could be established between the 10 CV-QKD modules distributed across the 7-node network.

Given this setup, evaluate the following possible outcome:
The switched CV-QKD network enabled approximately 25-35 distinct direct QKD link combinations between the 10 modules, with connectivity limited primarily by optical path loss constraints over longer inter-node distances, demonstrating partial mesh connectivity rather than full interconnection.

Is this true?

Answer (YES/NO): YES